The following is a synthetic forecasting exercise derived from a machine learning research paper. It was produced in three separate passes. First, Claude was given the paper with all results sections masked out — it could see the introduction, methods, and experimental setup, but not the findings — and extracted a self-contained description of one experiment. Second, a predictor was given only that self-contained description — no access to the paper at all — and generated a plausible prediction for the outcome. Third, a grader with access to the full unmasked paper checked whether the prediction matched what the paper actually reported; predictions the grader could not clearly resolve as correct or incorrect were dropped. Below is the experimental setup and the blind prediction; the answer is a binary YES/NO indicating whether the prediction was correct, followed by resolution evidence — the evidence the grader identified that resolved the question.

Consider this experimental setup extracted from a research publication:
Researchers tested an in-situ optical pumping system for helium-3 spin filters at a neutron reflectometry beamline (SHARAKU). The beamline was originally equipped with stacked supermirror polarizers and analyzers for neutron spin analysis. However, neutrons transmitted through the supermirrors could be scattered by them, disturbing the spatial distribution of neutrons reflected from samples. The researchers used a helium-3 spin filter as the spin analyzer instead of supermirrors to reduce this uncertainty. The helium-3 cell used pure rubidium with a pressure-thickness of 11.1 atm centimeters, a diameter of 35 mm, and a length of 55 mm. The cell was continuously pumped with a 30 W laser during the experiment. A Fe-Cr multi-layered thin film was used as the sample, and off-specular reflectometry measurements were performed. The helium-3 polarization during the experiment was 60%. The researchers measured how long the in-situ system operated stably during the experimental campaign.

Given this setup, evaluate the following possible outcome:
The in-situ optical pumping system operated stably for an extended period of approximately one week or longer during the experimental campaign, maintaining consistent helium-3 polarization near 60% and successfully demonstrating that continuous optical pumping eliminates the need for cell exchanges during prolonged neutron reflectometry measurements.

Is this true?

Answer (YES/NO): NO